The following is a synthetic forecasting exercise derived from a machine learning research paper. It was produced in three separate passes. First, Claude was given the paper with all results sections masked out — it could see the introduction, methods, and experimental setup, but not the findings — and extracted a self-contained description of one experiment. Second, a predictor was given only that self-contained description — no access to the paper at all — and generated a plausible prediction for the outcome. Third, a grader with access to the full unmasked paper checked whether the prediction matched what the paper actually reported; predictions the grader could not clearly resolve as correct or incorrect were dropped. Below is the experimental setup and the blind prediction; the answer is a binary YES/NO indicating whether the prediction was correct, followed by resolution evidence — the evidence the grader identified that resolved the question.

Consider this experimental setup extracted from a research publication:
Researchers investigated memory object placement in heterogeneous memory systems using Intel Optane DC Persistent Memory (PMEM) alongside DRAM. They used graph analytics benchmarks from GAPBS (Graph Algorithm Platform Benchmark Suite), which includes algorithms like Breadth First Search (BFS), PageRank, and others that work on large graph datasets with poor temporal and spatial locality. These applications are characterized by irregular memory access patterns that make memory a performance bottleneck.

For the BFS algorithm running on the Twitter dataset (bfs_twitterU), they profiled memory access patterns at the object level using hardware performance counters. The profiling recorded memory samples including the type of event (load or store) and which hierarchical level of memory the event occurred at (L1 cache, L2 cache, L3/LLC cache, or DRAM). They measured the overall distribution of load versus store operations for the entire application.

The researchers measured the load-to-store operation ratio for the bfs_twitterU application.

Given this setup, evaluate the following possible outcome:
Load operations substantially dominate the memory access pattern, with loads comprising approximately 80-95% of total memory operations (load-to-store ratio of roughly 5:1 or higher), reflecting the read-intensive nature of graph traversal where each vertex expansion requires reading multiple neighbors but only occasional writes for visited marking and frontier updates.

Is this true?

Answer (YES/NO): NO